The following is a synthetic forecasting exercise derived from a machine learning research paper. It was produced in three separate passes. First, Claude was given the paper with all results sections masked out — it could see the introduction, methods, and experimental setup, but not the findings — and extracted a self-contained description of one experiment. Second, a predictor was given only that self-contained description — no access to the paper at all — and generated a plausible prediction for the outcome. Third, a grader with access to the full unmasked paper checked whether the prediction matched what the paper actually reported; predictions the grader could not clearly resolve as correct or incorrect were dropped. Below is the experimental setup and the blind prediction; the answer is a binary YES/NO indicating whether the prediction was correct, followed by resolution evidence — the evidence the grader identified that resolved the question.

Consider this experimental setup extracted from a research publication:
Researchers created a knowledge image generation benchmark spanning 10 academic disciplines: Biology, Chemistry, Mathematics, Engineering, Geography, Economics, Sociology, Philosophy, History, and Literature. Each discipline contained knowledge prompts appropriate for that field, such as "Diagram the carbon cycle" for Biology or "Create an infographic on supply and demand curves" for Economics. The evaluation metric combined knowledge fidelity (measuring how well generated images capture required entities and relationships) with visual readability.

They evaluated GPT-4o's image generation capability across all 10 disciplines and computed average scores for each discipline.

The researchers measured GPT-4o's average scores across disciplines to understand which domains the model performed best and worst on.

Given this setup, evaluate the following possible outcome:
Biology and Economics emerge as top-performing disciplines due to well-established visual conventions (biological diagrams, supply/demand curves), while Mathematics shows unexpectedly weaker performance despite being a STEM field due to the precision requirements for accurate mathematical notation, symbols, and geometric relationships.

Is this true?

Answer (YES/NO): NO